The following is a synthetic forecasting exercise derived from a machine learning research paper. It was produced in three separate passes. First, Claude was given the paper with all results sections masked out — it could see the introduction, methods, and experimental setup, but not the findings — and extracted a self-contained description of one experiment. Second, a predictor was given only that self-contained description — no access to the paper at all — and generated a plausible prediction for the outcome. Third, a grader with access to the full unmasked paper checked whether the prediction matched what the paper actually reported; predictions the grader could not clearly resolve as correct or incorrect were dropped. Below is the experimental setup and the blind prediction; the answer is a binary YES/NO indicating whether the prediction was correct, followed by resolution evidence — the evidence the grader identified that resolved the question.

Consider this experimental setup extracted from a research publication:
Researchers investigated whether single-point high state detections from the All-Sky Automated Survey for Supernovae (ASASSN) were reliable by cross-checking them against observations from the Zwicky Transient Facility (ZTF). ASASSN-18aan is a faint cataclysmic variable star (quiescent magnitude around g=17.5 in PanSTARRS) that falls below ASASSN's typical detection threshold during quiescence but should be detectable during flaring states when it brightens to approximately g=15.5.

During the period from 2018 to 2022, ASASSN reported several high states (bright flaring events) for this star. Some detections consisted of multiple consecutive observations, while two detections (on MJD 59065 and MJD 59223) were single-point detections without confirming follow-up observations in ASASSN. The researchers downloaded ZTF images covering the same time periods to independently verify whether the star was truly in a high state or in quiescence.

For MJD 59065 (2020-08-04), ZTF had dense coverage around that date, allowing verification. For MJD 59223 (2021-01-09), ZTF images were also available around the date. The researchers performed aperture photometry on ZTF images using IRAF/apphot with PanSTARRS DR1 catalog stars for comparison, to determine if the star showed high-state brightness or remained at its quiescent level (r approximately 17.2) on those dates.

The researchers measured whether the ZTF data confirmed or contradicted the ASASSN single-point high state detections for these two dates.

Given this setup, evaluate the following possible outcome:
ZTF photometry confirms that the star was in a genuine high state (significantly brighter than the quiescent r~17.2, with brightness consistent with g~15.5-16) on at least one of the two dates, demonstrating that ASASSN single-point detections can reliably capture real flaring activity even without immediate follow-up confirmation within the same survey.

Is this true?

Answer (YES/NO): NO